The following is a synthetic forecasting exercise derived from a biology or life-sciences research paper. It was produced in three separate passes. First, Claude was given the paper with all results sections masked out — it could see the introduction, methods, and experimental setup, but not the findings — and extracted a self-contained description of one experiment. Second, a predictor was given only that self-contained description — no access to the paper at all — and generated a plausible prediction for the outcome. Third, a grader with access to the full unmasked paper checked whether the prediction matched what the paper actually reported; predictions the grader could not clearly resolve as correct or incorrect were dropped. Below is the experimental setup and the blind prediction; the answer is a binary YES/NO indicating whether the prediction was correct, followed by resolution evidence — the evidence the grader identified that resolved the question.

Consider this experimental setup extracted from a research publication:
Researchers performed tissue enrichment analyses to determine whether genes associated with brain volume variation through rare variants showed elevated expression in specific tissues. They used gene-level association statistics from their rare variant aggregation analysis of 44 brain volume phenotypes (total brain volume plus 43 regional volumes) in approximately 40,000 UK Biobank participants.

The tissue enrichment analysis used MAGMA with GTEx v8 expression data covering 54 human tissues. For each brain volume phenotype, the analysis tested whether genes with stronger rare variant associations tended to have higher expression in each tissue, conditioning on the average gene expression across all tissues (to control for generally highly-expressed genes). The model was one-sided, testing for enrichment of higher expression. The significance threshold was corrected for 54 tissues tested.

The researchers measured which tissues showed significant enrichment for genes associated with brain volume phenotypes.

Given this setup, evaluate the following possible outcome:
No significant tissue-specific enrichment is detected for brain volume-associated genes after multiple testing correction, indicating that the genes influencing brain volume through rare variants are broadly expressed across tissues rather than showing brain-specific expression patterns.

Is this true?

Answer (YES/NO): NO